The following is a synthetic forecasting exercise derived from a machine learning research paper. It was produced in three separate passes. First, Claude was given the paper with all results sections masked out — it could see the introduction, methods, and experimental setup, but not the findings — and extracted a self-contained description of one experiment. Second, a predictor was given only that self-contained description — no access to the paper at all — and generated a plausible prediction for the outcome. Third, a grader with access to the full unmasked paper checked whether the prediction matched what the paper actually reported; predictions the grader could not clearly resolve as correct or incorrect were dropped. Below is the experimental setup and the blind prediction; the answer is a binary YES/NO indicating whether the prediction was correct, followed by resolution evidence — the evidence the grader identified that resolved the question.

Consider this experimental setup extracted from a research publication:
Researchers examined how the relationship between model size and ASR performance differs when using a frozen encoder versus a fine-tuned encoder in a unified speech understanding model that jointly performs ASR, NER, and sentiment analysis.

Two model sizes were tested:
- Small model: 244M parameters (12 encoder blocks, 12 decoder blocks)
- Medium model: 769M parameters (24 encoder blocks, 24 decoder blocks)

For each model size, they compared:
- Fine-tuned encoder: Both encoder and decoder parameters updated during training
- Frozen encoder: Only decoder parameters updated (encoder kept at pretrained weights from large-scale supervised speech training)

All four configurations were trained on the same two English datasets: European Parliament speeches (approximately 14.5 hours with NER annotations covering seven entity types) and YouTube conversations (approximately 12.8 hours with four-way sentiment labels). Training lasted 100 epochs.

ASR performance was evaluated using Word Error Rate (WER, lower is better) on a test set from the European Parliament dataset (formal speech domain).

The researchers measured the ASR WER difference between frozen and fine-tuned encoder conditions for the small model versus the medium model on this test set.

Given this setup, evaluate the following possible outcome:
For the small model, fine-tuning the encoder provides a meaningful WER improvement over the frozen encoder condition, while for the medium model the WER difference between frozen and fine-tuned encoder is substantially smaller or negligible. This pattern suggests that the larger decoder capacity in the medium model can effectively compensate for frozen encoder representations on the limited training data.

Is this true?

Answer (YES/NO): NO